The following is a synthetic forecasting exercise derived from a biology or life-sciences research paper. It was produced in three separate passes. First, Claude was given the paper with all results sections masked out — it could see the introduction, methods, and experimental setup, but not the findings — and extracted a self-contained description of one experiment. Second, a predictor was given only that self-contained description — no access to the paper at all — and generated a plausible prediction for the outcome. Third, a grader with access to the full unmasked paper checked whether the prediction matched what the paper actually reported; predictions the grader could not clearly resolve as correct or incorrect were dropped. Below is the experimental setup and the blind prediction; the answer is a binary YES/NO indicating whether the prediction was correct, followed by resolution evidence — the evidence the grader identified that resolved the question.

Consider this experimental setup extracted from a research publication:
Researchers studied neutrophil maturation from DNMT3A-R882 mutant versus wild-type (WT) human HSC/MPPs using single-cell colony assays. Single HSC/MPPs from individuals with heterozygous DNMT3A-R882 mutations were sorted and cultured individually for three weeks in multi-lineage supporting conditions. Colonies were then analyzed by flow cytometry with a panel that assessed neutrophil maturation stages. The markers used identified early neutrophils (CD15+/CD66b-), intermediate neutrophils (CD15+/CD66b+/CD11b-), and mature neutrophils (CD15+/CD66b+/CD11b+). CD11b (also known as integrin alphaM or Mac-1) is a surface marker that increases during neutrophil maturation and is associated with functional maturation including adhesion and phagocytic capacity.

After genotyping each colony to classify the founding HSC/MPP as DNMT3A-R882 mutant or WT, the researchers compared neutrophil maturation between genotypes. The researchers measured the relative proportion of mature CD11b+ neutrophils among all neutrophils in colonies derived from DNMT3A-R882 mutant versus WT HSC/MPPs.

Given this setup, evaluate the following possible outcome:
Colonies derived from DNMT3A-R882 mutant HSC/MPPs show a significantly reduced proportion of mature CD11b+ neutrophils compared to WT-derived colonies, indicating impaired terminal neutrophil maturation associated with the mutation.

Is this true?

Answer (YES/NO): NO